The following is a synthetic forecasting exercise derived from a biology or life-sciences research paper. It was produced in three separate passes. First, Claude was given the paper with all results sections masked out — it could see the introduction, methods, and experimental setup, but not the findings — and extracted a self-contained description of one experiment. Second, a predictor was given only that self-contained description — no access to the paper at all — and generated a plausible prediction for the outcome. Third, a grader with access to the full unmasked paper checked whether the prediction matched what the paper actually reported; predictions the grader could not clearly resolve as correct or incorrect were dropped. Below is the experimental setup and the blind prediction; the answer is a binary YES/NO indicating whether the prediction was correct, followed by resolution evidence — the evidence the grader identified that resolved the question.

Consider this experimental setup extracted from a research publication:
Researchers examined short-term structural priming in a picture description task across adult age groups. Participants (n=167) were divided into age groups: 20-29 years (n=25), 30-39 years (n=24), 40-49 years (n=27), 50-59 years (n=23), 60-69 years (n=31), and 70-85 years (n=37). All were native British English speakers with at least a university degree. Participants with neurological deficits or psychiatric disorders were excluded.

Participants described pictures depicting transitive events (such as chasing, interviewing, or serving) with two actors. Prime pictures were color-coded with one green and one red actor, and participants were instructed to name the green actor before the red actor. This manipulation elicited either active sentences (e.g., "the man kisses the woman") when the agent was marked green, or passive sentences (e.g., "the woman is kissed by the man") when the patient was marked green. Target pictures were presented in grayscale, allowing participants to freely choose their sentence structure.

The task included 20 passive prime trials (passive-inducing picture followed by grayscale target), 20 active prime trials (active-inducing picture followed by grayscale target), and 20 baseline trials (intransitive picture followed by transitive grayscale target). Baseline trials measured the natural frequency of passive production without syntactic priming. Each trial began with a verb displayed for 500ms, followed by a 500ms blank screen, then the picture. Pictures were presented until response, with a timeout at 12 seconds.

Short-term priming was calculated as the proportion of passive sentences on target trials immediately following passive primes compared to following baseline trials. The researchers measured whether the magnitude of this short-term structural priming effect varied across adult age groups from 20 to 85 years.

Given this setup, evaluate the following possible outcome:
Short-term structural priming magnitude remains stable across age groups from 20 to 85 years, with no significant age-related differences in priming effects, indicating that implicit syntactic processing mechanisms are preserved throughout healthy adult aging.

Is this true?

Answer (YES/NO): YES